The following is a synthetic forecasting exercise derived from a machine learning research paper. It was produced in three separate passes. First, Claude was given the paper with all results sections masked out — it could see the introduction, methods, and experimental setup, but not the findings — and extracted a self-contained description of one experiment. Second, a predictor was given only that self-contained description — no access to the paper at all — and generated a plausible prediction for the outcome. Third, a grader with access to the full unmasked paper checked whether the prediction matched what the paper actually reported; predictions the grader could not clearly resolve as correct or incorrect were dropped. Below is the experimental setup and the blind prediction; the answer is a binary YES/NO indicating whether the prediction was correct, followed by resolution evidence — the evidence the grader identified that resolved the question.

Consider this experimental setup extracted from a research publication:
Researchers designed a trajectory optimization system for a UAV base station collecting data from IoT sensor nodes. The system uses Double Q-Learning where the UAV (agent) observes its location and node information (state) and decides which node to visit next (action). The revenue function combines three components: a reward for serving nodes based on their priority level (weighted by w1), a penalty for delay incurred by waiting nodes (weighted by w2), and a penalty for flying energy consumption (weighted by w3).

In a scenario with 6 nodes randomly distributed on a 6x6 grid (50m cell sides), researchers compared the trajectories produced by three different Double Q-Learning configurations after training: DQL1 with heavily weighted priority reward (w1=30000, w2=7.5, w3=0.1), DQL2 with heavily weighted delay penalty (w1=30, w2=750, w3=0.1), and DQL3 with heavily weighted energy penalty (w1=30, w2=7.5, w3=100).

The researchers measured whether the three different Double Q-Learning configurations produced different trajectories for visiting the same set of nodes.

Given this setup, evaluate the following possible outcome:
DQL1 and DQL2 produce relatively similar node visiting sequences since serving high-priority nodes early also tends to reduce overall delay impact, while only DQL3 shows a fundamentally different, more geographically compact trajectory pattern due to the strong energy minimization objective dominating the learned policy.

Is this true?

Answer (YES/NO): NO